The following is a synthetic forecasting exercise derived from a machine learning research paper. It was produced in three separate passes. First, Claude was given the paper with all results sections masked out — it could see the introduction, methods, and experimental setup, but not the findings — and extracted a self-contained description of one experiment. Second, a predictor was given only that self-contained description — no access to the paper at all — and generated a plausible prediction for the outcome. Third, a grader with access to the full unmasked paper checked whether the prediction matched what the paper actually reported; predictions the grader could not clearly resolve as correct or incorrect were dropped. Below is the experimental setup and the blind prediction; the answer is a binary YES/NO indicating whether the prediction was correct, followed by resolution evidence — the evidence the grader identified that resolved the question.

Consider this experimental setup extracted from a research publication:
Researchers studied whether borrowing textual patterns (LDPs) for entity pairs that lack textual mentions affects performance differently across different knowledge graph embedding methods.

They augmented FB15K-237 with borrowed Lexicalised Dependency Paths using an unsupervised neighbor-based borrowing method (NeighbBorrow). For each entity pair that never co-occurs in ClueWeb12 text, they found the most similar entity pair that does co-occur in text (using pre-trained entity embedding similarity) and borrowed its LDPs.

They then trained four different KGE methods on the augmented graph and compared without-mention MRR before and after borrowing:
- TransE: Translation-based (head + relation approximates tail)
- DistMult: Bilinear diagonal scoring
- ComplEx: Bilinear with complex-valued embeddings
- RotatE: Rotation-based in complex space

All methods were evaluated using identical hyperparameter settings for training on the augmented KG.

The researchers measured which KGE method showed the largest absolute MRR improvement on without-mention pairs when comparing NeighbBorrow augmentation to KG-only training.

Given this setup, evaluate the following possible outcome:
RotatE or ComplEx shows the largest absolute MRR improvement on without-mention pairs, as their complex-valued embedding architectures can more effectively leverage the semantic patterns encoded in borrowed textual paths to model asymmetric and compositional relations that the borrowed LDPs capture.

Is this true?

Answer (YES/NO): NO